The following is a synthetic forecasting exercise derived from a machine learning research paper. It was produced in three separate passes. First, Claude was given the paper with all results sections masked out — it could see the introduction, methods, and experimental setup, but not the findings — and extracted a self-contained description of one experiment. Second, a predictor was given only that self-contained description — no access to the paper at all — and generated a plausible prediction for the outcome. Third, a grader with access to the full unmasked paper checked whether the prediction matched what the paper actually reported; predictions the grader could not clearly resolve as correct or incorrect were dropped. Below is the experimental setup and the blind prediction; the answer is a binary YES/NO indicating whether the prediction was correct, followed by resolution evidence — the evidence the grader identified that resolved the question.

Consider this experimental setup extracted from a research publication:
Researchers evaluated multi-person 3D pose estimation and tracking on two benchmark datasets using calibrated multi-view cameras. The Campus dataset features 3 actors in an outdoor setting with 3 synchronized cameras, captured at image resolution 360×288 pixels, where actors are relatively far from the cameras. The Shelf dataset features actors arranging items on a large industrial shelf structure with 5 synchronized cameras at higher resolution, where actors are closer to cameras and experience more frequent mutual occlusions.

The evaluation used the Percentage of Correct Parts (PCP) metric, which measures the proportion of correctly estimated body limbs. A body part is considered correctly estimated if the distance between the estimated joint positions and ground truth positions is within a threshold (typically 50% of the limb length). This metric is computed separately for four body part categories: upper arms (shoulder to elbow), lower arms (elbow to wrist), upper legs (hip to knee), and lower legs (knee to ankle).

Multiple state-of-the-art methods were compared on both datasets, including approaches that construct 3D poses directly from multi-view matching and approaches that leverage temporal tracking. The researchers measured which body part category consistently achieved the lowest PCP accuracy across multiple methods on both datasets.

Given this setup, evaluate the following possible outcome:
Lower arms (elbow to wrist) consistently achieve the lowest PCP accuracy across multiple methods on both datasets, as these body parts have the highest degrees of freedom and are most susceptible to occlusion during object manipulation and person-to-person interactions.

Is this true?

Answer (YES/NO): YES